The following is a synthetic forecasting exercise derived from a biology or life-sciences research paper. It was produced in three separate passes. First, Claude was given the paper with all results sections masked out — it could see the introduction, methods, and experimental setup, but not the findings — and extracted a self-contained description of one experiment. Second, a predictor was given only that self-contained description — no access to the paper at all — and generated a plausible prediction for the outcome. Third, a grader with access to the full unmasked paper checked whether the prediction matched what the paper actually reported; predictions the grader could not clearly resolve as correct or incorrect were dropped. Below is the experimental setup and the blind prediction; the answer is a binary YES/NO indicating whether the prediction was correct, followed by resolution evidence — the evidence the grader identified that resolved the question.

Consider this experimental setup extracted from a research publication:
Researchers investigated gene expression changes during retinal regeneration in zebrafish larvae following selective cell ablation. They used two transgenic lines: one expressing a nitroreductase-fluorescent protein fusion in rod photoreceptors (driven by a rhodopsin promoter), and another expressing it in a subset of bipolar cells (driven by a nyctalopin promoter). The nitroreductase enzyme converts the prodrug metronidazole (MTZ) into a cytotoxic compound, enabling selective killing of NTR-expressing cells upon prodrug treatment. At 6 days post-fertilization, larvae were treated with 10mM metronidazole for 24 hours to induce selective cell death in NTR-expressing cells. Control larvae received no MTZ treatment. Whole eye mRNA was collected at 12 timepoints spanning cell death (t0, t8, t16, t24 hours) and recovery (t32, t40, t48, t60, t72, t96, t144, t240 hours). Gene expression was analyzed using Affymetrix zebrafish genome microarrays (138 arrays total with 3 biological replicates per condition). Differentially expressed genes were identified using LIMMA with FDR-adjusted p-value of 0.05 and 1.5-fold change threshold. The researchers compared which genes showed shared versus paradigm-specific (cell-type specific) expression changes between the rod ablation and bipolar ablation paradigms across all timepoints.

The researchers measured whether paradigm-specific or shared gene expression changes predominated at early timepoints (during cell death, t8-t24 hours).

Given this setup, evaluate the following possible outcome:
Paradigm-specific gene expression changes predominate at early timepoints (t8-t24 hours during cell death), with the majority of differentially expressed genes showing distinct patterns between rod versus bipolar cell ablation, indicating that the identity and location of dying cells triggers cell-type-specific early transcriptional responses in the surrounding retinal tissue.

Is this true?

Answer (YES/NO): YES